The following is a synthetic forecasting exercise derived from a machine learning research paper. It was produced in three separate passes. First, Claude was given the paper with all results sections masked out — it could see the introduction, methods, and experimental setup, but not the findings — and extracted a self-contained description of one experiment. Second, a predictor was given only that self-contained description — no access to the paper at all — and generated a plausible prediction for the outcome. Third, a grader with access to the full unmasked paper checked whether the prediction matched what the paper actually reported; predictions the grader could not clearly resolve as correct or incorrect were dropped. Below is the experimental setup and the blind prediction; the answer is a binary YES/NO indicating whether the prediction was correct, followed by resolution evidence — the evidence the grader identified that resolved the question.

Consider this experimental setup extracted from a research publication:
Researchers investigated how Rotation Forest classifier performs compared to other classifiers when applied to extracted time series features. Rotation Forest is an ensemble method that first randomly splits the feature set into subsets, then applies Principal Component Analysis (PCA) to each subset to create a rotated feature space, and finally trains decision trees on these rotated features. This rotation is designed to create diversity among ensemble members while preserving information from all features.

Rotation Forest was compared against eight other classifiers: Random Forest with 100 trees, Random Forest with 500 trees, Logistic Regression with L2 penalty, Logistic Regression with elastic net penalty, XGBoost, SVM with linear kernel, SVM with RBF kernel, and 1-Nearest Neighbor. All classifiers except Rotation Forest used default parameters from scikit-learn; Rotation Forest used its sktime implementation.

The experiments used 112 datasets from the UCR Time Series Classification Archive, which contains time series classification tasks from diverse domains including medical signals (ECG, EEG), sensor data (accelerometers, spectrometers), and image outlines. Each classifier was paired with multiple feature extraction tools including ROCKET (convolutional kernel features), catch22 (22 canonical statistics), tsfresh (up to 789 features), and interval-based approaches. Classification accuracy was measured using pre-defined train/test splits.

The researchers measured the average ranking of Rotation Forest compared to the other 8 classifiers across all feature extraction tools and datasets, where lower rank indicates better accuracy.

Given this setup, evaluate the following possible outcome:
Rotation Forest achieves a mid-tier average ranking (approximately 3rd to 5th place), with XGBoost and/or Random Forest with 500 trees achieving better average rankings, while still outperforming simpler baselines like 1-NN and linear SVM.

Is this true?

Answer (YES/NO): NO